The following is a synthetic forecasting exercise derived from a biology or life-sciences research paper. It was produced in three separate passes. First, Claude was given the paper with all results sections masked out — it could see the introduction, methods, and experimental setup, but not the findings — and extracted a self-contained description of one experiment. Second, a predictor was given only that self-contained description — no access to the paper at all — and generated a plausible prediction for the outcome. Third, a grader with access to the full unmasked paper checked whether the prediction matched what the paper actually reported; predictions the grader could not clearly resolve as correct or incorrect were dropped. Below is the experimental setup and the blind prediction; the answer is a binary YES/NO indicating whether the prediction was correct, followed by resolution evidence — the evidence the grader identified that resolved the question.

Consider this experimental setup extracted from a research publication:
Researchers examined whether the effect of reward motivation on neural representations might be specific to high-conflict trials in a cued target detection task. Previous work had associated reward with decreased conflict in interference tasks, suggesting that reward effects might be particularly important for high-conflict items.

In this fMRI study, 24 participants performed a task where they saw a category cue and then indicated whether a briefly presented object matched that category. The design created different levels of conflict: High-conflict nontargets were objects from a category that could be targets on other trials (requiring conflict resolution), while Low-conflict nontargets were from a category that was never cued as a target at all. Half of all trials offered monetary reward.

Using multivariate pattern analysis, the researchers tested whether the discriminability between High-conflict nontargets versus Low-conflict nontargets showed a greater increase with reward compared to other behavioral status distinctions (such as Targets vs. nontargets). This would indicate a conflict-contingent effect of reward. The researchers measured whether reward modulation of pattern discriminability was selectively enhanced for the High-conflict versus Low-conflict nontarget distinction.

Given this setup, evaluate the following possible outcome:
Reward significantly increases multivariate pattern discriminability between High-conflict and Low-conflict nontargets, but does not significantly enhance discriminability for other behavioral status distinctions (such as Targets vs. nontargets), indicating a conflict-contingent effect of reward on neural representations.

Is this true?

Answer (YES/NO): NO